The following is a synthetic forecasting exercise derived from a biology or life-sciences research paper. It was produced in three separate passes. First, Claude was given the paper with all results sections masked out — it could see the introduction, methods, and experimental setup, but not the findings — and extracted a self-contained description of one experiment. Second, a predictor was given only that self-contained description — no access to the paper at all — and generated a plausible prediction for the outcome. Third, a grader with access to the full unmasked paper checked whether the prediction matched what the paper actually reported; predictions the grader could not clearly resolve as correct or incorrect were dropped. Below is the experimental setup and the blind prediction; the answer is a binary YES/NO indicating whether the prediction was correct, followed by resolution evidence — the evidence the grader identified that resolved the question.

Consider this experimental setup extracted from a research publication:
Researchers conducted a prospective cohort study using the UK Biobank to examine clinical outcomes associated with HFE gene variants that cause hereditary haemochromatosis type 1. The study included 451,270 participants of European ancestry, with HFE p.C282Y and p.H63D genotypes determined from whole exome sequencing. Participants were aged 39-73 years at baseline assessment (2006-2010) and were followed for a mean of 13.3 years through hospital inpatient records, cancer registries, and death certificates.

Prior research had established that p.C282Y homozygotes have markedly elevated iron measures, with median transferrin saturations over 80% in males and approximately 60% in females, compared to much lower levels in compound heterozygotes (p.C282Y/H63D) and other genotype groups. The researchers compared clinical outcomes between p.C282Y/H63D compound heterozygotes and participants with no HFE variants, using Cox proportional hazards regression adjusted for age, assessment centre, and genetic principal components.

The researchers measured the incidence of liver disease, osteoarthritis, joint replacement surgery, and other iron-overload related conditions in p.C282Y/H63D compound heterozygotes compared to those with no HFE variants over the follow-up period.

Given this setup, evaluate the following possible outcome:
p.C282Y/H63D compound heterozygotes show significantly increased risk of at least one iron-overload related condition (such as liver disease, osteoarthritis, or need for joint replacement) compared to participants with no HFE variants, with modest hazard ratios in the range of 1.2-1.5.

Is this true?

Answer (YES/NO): NO